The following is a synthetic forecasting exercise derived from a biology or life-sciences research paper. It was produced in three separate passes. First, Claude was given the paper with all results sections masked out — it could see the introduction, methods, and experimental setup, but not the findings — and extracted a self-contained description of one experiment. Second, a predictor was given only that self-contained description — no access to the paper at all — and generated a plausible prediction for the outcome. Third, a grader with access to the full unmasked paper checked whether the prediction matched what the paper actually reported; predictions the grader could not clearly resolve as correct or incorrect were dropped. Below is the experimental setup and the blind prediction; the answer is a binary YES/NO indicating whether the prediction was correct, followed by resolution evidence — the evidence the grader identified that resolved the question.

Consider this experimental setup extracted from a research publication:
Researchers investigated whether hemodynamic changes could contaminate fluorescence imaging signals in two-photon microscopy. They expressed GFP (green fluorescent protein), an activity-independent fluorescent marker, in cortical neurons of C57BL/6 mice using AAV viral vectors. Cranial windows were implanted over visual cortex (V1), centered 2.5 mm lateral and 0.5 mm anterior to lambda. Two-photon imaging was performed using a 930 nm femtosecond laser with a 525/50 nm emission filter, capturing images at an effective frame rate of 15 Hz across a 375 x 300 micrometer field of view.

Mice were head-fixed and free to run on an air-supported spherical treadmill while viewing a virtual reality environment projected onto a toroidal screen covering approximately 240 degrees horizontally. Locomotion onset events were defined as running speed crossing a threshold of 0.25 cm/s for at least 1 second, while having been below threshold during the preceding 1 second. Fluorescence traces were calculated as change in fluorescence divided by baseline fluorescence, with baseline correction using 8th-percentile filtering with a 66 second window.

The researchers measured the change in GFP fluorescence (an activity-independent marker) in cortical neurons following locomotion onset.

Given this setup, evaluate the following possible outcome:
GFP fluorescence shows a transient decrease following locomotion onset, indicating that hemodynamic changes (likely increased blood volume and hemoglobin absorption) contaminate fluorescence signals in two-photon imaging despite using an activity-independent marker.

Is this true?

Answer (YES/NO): NO